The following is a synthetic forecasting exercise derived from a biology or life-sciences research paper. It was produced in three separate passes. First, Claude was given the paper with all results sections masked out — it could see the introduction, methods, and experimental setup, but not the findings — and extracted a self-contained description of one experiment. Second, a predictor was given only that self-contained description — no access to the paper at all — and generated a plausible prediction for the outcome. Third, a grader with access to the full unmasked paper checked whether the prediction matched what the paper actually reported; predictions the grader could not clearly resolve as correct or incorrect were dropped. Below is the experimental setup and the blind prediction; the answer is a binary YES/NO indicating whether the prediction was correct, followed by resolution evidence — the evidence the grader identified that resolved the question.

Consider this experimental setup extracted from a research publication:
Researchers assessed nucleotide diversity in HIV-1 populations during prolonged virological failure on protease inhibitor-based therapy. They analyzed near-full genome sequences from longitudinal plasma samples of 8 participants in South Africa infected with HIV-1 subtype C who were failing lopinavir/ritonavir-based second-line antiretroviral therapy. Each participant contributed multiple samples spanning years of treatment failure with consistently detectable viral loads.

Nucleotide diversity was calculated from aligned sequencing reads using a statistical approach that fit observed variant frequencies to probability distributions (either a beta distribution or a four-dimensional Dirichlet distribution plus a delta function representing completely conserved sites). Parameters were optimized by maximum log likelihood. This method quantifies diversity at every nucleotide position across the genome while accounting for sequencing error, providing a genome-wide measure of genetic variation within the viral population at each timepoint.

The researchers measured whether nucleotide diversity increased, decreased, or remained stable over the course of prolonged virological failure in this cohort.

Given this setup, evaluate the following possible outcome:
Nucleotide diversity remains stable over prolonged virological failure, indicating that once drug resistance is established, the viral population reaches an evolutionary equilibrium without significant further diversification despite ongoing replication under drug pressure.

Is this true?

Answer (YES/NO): NO